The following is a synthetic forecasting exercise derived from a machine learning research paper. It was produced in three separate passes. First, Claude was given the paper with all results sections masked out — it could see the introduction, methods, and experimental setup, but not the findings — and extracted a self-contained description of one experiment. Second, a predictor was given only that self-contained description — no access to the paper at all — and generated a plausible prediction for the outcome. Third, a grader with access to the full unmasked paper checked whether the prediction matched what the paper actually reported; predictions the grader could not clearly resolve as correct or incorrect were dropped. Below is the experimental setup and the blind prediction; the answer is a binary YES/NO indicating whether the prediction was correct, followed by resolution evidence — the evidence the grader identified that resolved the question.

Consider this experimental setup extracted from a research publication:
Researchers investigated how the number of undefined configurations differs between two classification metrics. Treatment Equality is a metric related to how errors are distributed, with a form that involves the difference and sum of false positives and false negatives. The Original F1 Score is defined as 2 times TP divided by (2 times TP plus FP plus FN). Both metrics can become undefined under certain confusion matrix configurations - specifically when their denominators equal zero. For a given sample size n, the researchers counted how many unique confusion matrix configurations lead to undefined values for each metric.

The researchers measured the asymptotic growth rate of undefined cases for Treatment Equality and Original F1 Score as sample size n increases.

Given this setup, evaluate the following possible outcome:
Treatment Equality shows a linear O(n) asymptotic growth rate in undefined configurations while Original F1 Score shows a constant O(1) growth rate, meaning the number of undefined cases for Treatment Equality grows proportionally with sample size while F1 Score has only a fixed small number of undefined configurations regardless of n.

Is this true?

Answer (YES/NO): NO